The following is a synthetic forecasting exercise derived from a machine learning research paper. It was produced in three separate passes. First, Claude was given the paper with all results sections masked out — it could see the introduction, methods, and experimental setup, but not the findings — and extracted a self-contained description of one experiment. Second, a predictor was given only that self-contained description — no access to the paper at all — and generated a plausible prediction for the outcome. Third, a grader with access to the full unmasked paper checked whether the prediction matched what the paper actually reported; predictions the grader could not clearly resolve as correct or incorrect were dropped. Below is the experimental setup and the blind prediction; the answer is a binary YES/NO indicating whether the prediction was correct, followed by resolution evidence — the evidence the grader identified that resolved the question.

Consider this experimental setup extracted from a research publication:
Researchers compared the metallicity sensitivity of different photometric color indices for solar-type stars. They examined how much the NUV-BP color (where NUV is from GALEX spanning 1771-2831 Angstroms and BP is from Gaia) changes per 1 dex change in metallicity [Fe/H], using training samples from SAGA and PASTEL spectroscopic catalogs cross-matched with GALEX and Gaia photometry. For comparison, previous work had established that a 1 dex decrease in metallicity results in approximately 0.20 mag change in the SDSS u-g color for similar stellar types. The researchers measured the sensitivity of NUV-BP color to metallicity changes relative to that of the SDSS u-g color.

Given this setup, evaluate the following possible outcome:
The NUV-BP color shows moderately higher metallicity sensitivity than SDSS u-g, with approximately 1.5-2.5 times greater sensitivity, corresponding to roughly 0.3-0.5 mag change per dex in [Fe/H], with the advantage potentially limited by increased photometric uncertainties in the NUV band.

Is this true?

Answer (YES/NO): NO